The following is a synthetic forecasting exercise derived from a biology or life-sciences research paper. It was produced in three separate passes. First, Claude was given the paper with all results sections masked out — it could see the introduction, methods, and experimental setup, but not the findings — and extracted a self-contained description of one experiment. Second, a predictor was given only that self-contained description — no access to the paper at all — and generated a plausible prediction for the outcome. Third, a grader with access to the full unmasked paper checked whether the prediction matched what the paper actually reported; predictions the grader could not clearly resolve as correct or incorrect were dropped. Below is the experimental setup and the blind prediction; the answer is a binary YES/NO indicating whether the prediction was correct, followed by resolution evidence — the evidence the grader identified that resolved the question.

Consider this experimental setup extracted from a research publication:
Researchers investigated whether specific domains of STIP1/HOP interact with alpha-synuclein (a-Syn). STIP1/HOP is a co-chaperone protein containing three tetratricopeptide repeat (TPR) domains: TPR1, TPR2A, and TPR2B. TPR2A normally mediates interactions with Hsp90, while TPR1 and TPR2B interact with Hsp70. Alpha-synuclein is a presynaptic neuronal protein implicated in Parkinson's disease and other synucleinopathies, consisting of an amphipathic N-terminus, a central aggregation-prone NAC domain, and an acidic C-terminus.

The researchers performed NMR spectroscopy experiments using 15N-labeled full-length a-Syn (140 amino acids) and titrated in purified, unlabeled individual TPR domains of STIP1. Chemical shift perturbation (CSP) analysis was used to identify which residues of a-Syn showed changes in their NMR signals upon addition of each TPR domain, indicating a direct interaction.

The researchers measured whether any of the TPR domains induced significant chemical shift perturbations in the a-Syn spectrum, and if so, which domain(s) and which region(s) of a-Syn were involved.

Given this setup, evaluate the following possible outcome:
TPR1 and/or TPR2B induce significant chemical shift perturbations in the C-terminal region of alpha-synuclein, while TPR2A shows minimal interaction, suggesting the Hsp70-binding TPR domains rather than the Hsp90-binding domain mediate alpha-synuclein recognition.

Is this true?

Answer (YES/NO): NO